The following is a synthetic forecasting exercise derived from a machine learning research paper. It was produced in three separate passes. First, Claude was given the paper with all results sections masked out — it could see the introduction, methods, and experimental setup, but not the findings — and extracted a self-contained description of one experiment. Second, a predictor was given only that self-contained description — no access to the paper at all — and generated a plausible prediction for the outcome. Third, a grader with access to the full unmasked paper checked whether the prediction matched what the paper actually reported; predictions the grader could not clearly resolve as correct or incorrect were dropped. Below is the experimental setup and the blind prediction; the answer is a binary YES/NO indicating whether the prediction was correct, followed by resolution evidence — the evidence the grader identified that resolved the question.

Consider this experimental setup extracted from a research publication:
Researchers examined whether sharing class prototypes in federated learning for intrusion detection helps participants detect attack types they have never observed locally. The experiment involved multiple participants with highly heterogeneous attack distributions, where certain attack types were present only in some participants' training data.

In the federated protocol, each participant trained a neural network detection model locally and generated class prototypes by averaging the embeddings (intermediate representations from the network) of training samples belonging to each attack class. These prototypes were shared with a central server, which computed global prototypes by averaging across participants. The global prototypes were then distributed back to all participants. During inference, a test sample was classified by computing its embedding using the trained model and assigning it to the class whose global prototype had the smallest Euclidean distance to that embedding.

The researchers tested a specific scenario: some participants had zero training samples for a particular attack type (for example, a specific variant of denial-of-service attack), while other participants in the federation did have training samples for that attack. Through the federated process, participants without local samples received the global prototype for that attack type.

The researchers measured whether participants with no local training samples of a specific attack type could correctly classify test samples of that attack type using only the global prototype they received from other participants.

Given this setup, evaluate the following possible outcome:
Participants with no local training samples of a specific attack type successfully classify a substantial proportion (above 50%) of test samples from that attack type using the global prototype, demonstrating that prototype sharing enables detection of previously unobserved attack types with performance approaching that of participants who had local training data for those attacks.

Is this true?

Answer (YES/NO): YES